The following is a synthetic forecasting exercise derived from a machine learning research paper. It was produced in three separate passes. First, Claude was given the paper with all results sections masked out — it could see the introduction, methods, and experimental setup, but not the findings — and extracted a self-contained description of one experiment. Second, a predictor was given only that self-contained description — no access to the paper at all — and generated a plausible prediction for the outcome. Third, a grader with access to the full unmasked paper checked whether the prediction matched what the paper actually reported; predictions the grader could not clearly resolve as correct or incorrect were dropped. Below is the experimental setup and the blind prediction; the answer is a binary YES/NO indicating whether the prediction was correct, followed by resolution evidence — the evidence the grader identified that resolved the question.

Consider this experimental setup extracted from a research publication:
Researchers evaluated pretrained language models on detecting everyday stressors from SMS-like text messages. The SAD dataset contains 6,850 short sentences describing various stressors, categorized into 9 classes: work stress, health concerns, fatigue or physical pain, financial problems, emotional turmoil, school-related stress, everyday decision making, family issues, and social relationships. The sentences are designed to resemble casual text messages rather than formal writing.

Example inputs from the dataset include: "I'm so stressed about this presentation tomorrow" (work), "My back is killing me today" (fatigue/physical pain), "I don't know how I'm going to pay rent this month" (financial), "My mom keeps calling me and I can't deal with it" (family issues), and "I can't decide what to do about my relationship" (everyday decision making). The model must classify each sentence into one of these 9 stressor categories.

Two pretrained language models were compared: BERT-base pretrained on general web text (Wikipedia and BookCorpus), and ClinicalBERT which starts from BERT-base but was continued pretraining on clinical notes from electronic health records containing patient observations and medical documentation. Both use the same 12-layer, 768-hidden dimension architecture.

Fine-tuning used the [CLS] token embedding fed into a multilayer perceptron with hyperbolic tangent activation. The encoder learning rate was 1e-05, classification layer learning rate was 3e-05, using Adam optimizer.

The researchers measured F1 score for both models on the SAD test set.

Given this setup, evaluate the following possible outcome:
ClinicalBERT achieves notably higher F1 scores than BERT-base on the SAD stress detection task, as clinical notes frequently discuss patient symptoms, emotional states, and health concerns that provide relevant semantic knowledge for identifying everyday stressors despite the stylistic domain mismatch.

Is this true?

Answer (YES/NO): NO